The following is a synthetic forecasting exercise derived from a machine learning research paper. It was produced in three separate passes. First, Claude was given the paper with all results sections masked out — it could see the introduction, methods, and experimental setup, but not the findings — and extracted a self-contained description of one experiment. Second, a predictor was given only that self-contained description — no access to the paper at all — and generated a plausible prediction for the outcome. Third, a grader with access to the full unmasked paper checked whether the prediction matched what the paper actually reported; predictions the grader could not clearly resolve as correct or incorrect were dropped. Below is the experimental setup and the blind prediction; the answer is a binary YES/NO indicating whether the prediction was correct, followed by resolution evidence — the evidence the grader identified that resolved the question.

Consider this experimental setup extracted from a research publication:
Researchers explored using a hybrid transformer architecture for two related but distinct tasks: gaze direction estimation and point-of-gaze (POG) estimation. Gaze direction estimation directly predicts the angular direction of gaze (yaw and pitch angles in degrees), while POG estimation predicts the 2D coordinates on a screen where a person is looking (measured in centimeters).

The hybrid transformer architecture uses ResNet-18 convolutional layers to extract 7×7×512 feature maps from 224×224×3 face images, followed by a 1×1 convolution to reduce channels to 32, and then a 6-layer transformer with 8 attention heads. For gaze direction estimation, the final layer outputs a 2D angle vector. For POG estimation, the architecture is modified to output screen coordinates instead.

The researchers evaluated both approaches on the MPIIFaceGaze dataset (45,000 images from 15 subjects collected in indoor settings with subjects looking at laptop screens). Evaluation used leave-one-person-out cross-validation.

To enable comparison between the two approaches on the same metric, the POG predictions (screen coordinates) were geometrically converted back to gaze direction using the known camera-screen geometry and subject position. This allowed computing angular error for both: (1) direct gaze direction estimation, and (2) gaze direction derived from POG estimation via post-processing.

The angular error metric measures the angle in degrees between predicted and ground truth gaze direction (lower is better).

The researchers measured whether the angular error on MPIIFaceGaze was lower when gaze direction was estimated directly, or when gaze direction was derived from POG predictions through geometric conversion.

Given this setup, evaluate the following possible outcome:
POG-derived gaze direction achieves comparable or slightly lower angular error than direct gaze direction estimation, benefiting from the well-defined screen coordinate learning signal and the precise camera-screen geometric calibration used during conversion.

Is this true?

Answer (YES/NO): NO